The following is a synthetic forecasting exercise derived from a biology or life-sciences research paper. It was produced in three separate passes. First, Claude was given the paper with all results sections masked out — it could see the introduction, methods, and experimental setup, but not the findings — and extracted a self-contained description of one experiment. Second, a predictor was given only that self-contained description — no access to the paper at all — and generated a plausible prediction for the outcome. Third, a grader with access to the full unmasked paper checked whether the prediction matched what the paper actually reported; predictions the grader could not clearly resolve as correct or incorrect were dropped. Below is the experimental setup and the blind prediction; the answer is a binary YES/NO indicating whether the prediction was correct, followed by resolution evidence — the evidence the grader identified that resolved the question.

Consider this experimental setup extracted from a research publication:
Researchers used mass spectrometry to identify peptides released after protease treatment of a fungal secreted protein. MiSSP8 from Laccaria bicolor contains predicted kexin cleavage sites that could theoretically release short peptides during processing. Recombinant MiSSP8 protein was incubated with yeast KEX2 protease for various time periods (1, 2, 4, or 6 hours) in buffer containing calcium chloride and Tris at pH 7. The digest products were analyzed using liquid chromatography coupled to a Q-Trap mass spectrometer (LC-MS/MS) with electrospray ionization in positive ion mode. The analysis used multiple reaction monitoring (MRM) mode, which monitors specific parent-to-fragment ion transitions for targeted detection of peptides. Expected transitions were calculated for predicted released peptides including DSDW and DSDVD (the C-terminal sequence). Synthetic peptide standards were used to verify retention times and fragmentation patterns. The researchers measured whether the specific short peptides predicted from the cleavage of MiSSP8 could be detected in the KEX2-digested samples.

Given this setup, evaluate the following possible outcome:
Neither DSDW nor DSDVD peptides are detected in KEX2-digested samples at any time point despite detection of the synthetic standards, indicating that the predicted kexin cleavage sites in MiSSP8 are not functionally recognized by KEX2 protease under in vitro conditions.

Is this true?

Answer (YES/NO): NO